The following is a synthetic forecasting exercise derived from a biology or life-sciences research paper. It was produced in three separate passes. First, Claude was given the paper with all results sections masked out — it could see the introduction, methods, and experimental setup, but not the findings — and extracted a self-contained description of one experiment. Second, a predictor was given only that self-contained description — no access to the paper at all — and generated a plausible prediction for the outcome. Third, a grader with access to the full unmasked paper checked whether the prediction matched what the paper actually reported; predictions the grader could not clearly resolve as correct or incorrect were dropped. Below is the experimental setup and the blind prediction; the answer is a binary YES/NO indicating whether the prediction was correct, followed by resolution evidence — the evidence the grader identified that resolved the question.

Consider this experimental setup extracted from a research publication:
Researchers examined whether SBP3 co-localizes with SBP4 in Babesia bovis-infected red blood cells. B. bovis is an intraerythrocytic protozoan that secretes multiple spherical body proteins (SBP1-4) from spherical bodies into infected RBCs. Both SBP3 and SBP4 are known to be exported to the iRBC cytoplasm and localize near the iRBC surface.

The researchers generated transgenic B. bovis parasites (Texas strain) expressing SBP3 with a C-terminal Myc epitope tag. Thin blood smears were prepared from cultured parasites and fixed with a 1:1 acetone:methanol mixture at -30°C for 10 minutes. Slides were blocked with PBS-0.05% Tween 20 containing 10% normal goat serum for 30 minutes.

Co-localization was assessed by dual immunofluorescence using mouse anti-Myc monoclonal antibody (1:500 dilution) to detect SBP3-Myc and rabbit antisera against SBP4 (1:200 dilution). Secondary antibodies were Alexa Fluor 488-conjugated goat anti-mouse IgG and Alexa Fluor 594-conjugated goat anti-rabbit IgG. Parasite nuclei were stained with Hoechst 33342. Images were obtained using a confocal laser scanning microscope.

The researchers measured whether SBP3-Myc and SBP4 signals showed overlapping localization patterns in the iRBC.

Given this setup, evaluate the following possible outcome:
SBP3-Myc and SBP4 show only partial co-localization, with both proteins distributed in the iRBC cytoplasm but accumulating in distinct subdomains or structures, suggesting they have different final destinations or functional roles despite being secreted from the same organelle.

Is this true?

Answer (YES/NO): YES